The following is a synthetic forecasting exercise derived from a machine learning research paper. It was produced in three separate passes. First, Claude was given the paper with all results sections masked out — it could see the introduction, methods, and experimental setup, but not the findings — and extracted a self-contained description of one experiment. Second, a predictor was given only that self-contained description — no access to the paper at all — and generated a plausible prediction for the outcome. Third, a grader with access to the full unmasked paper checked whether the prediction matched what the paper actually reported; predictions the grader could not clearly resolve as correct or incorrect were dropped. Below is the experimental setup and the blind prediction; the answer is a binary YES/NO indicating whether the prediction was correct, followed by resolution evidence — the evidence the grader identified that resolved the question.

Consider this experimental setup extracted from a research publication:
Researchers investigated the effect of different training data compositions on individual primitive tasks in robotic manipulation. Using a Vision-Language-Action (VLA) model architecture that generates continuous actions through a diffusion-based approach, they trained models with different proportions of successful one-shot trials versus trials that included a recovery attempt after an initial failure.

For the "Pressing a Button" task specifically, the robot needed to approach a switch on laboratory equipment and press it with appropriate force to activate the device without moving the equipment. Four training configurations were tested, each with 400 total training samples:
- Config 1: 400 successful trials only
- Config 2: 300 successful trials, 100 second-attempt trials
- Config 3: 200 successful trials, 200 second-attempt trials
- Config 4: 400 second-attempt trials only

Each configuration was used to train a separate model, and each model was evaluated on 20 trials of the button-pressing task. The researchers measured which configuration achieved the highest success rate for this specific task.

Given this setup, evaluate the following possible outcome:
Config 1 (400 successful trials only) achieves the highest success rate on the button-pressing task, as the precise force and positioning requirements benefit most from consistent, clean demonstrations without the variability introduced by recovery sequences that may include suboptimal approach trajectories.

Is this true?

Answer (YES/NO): NO